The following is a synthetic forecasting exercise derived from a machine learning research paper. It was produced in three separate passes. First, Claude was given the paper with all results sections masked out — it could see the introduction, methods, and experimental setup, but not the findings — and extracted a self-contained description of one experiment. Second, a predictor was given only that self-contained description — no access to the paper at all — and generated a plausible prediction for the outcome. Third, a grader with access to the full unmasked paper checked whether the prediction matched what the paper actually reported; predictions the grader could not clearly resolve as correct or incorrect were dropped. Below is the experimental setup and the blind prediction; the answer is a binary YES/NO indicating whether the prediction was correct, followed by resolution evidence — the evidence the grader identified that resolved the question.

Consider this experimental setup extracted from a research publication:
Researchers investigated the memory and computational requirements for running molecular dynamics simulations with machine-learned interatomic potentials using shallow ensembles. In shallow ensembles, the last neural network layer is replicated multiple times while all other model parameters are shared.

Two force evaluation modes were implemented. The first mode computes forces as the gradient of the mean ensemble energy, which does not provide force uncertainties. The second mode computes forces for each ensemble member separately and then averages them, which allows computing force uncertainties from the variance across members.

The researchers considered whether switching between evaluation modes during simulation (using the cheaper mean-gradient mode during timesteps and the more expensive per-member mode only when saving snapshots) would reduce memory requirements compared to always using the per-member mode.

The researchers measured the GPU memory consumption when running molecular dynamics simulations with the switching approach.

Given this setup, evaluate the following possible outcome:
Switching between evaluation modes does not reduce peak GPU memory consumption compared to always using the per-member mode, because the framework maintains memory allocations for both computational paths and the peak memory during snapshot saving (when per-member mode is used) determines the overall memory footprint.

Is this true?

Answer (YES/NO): YES